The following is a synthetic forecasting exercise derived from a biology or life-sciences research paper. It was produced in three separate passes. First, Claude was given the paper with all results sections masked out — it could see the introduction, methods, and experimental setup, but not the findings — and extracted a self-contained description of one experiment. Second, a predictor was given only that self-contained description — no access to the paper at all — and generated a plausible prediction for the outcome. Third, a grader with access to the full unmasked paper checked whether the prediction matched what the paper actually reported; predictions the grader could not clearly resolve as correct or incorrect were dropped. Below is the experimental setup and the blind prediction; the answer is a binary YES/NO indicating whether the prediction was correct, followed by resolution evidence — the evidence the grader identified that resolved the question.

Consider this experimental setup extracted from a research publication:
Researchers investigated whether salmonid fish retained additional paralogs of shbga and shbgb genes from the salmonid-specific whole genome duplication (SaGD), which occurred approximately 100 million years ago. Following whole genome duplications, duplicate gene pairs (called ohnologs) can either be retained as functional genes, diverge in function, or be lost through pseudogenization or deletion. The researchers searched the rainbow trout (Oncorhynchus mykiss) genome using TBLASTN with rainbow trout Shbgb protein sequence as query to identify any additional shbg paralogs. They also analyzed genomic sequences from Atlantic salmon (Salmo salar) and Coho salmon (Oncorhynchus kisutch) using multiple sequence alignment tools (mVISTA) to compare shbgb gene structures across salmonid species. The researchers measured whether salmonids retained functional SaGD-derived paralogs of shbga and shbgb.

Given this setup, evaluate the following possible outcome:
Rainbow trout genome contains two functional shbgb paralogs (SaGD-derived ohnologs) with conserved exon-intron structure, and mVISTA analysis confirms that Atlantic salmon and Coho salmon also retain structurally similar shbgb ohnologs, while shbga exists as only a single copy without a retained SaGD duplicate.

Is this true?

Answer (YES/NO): NO